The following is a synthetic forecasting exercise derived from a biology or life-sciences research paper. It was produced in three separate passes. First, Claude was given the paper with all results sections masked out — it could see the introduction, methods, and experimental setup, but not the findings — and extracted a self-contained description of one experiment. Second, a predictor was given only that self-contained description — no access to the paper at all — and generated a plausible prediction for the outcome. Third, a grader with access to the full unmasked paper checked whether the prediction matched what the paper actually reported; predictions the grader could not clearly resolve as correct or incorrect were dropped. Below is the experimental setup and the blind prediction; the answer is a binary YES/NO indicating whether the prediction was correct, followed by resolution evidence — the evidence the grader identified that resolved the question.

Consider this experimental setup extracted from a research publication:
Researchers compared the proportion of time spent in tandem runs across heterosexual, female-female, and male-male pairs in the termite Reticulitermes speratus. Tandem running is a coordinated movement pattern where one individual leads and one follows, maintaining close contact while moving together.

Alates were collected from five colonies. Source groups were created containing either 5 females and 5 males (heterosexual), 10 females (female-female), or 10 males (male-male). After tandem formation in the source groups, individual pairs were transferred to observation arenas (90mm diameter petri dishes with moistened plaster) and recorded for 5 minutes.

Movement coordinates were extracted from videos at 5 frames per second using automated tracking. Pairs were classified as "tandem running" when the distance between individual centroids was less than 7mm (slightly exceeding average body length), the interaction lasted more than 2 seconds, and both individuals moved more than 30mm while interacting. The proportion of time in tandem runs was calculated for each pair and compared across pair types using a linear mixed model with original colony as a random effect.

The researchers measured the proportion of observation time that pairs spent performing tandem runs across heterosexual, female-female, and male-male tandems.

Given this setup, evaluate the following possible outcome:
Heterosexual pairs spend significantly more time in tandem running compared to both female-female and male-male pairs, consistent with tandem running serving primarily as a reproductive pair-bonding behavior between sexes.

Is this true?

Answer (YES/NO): NO